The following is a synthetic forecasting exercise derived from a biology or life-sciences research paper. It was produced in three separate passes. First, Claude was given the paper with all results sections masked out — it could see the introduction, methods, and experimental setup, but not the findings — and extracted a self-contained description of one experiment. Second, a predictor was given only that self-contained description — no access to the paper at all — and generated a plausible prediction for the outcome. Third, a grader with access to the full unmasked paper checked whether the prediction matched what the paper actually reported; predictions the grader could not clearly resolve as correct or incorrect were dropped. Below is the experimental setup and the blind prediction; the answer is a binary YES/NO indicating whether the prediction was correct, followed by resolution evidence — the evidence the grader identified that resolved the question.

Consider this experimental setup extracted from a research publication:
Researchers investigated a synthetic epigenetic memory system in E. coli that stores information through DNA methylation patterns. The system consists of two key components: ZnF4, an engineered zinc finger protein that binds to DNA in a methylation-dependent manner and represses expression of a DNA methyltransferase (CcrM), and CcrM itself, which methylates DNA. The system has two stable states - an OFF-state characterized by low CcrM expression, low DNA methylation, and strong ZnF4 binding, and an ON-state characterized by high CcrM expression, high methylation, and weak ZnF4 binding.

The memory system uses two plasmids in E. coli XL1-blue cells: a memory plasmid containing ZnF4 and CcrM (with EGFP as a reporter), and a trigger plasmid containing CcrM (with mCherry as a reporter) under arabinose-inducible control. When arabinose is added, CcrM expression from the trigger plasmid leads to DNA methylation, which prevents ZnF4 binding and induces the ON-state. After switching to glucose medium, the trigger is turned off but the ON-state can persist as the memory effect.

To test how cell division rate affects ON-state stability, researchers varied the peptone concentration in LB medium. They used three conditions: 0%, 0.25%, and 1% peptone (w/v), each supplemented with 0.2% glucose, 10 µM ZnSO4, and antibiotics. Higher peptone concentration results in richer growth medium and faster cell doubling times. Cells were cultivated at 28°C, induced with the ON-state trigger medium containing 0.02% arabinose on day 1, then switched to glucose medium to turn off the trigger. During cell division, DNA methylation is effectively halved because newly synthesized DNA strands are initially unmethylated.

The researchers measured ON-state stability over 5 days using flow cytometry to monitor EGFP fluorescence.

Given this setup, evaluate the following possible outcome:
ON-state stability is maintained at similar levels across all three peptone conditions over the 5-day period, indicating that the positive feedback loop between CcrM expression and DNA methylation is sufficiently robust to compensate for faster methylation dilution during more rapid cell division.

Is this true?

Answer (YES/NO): NO